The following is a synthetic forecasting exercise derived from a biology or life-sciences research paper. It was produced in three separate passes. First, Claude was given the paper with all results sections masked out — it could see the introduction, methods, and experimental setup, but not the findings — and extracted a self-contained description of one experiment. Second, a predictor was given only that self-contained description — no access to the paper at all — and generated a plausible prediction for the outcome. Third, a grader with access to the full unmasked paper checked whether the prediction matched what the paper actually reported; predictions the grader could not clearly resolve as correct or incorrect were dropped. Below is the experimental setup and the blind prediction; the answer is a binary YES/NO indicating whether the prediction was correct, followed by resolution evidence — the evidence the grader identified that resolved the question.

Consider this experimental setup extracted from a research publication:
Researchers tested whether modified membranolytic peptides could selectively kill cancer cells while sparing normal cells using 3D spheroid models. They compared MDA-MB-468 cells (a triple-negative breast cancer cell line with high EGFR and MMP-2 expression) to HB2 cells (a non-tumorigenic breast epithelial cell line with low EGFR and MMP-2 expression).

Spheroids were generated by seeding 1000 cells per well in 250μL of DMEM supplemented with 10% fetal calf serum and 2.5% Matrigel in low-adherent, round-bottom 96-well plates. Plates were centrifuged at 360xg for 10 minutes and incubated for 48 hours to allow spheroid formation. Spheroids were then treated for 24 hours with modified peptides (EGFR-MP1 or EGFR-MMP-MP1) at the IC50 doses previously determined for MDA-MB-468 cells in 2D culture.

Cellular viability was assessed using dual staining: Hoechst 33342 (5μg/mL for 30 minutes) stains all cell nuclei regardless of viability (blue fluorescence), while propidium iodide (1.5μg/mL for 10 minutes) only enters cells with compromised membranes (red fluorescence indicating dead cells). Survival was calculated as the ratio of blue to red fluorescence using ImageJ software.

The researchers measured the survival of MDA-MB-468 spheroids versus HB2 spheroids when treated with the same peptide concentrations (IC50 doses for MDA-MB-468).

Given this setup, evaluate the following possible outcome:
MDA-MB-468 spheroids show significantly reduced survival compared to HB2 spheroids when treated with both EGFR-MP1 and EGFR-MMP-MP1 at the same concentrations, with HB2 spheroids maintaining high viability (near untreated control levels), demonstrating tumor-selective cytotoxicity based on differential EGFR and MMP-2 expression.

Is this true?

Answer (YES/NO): YES